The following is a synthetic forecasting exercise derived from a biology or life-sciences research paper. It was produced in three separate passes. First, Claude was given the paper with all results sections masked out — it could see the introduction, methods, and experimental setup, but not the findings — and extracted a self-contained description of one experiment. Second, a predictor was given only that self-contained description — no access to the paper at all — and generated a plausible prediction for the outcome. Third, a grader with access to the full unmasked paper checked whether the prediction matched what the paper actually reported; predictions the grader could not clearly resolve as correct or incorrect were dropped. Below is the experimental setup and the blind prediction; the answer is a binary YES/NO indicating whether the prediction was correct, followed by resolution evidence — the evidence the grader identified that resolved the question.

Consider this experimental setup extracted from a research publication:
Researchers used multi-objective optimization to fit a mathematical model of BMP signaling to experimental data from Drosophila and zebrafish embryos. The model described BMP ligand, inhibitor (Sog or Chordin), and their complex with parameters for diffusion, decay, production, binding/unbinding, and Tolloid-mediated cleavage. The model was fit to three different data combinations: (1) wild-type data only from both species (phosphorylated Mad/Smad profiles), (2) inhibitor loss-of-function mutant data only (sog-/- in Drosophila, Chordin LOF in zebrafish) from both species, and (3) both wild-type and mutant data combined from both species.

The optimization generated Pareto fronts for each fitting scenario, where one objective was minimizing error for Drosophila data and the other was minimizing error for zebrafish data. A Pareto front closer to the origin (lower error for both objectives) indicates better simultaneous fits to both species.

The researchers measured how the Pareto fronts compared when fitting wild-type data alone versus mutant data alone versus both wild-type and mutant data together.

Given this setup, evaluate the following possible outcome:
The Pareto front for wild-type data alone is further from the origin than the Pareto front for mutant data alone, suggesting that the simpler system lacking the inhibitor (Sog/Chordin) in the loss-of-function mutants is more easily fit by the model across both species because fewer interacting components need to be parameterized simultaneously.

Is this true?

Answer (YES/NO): NO